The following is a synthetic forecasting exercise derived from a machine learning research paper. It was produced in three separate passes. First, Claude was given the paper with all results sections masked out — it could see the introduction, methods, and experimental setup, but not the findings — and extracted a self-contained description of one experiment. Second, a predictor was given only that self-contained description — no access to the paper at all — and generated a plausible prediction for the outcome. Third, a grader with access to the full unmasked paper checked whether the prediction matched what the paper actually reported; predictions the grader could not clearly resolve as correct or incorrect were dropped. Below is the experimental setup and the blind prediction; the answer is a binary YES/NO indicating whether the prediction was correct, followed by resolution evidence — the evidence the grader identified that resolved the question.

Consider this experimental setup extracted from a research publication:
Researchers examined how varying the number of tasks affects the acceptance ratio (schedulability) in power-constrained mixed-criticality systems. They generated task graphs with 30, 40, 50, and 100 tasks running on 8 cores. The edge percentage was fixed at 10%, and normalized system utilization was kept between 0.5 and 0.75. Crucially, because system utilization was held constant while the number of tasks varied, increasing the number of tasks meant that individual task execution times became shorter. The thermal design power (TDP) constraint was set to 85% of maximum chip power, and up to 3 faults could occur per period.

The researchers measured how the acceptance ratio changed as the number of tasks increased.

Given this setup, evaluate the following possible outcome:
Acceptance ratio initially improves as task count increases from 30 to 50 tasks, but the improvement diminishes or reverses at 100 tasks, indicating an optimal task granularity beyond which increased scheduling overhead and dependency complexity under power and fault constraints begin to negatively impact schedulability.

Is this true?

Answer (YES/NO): NO